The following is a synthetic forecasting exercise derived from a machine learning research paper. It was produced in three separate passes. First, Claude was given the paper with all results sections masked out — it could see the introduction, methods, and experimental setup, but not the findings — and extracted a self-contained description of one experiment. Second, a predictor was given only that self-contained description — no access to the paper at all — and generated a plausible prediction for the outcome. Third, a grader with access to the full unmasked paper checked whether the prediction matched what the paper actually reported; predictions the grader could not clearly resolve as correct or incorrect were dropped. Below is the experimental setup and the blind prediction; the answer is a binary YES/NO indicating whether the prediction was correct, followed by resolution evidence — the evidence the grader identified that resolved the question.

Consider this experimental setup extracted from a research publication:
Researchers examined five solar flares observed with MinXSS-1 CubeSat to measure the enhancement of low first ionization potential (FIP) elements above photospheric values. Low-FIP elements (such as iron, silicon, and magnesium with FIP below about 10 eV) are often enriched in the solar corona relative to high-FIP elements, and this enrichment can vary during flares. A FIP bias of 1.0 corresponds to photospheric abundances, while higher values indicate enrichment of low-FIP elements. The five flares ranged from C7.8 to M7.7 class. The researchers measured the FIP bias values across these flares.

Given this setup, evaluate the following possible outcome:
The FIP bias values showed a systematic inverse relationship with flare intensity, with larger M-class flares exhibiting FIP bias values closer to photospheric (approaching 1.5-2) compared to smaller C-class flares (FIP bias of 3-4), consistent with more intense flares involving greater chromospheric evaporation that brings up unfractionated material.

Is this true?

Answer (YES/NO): NO